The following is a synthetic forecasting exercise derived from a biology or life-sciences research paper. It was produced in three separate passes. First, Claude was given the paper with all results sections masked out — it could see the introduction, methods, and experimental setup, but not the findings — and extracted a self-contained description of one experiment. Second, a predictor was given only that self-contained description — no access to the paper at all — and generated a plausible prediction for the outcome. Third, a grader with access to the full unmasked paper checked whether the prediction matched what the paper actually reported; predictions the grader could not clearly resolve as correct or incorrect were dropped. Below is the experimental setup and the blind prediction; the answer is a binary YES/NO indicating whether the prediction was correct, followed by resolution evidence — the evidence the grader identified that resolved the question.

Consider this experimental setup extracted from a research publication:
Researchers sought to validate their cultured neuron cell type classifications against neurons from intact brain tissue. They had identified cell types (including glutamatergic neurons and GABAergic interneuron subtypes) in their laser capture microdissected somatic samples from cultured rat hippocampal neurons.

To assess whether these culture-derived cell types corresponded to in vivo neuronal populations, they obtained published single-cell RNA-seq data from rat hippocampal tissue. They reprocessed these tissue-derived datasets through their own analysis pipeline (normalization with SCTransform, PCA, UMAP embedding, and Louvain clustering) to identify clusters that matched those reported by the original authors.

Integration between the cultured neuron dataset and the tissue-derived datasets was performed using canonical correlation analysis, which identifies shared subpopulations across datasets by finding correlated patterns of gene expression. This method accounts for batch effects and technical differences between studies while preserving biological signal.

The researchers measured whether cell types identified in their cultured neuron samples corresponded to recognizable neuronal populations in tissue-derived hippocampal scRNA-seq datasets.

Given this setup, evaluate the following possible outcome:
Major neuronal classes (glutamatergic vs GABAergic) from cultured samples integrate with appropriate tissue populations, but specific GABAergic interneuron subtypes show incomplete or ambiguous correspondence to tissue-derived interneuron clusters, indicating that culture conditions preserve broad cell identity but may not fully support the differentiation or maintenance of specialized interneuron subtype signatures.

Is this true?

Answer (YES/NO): NO